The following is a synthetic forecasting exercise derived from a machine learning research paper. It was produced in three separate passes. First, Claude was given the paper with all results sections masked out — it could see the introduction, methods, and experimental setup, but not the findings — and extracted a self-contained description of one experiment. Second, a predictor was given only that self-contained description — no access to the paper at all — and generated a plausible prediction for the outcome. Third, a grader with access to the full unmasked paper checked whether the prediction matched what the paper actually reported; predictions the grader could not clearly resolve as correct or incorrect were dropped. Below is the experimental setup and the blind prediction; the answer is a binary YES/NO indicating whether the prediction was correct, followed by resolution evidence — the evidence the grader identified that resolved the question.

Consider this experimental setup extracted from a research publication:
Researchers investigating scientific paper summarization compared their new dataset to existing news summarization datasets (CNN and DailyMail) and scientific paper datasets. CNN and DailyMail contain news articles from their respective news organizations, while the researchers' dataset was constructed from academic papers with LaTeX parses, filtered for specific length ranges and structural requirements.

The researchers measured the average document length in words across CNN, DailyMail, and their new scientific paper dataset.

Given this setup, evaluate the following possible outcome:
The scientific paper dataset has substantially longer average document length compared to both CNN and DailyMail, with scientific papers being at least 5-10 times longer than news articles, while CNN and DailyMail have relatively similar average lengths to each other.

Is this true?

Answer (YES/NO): YES